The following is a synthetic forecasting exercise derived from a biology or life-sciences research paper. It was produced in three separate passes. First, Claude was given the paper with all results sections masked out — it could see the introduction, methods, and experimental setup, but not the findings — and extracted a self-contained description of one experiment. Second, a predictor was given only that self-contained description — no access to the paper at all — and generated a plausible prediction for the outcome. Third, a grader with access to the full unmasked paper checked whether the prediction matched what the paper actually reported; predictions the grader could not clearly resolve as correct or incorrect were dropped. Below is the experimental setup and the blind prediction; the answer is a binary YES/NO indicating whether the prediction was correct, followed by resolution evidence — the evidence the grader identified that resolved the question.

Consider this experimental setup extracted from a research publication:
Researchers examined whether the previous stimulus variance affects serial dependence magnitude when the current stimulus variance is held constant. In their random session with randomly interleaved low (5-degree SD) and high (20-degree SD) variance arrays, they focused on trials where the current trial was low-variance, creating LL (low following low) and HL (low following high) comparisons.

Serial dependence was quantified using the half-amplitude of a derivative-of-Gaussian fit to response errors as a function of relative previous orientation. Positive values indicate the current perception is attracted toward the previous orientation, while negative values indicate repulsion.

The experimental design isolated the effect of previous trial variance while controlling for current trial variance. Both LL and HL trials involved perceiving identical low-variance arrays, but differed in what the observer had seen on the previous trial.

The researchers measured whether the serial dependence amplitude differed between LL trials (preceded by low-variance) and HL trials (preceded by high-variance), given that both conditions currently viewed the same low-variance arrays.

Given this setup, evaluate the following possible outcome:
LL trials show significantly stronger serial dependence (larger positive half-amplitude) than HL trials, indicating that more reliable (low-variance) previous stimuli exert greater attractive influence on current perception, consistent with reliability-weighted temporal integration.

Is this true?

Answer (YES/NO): YES